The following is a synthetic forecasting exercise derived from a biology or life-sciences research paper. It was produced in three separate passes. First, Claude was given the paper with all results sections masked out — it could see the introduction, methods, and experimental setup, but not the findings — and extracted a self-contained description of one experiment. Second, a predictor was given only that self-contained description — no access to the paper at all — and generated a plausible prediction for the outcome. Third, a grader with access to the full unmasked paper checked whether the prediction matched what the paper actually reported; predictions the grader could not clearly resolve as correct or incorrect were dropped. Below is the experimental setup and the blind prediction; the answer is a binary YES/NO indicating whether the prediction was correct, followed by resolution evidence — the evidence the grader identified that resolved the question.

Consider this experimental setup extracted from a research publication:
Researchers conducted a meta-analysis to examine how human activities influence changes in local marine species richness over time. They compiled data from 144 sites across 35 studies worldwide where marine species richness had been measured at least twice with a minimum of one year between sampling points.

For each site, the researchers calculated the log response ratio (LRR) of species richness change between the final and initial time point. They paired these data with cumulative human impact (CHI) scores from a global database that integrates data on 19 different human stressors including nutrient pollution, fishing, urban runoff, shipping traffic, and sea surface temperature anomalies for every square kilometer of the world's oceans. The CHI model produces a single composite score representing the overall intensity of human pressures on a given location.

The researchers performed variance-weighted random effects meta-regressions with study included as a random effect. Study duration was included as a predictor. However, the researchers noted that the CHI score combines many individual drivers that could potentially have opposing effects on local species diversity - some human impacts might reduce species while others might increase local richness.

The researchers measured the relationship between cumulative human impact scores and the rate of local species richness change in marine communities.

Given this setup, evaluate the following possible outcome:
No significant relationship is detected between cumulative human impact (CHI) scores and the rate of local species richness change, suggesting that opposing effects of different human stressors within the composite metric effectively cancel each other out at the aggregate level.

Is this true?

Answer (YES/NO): NO